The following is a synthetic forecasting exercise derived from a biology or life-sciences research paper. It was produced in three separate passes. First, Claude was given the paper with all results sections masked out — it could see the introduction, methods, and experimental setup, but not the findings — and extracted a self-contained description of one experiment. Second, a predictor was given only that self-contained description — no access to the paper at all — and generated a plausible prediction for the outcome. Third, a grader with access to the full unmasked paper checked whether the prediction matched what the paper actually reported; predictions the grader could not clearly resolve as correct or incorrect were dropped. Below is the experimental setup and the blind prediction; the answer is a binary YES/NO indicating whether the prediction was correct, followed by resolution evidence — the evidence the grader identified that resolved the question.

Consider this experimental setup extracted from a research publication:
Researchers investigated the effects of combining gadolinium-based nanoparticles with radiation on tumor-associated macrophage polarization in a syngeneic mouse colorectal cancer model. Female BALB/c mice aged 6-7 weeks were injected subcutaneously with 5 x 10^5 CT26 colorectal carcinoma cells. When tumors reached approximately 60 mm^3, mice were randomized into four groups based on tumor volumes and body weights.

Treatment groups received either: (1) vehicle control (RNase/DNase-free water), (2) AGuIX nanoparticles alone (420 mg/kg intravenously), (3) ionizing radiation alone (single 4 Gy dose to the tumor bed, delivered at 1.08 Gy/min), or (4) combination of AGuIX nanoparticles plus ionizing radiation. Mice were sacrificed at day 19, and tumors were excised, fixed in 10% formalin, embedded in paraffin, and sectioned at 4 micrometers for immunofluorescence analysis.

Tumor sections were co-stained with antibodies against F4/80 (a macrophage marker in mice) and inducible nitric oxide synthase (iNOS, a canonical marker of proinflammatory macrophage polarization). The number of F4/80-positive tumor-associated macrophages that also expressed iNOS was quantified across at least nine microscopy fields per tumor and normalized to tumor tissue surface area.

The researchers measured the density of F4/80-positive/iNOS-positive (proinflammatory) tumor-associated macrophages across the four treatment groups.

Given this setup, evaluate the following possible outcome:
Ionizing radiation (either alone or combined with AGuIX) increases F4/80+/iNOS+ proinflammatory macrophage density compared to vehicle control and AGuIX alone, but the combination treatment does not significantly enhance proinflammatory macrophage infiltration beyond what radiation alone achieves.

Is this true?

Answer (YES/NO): NO